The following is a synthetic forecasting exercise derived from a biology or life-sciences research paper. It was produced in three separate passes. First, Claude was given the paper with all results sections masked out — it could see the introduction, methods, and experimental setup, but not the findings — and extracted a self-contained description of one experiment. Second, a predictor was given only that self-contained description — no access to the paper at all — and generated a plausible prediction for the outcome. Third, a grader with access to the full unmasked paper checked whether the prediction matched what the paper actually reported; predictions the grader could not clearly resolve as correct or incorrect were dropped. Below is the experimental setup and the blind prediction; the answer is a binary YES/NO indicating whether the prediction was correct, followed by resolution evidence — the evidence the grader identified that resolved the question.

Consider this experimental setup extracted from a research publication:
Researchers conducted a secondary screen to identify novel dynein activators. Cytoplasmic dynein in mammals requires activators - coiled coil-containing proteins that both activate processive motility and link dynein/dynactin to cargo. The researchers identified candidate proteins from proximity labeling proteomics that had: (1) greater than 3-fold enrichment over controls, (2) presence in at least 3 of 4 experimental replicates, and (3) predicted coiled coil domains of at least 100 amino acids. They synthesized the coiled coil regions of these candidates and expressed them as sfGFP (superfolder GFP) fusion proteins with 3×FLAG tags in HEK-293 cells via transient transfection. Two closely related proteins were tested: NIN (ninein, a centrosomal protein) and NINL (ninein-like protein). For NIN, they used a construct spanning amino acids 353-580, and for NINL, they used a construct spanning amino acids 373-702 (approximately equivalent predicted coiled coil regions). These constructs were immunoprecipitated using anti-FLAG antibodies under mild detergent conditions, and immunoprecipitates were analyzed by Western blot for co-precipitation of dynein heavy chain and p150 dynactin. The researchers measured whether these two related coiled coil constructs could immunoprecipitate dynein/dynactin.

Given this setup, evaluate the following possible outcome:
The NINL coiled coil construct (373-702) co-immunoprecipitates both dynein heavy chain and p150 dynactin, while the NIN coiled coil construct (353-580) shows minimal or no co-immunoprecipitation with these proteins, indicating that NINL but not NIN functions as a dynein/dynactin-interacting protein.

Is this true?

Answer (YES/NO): YES